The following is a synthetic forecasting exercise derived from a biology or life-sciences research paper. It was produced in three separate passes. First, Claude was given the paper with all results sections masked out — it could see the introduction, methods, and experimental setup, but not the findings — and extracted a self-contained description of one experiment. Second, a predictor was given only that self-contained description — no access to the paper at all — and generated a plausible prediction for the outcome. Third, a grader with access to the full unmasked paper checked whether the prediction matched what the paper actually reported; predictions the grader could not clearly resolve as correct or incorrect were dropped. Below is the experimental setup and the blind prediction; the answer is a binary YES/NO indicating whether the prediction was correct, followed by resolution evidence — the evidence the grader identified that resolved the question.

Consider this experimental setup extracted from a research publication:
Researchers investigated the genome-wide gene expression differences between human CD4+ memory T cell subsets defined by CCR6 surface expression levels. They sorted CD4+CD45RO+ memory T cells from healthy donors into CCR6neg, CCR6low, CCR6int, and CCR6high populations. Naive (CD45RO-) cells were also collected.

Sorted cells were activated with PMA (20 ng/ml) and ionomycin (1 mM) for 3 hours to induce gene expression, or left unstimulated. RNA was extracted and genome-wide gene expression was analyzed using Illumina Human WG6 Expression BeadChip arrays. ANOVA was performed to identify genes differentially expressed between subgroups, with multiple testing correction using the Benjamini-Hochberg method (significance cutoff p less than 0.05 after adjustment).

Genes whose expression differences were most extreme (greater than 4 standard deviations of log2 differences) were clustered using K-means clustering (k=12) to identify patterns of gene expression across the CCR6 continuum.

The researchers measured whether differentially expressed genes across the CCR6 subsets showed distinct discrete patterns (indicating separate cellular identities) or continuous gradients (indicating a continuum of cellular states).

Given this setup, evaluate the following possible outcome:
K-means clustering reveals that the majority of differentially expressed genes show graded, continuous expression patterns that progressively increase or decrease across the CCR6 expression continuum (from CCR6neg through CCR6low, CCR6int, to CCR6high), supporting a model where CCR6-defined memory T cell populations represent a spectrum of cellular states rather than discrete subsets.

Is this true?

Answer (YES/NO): YES